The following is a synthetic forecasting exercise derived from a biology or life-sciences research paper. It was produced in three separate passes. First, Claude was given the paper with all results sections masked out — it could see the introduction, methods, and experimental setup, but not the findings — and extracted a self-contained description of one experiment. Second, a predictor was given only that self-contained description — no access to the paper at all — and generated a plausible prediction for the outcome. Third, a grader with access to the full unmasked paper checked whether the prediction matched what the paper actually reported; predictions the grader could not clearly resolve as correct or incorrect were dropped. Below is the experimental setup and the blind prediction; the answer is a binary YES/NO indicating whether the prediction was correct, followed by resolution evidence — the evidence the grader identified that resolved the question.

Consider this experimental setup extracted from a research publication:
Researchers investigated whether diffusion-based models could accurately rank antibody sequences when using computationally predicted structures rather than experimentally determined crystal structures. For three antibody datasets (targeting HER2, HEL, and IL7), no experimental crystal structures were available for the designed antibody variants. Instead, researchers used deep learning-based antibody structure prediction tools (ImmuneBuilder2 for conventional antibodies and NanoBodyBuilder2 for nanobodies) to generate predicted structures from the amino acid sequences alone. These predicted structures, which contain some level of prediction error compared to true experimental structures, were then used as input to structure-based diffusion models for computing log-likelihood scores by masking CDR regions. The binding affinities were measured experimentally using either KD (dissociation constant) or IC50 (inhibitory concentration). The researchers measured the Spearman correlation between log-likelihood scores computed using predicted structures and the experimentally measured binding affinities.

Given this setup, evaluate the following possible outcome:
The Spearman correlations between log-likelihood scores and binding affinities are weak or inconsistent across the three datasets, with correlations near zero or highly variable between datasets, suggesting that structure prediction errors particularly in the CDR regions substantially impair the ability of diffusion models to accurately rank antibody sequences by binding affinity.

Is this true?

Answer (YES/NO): NO